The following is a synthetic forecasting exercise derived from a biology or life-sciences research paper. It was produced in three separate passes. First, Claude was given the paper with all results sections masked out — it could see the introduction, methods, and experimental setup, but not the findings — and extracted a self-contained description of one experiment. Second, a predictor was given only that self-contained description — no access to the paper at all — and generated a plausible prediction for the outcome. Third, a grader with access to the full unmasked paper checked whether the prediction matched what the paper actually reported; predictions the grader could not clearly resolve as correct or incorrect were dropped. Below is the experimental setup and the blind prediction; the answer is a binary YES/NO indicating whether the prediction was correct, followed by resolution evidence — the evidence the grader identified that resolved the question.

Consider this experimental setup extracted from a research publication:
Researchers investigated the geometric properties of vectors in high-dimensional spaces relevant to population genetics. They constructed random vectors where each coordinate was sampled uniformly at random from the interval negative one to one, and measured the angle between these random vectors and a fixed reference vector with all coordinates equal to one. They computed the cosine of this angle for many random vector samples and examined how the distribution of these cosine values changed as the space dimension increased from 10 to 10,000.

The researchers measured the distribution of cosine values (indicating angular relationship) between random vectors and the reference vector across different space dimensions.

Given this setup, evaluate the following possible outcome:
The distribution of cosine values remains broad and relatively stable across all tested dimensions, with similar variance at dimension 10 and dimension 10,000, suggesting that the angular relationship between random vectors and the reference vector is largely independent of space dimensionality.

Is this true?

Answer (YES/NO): NO